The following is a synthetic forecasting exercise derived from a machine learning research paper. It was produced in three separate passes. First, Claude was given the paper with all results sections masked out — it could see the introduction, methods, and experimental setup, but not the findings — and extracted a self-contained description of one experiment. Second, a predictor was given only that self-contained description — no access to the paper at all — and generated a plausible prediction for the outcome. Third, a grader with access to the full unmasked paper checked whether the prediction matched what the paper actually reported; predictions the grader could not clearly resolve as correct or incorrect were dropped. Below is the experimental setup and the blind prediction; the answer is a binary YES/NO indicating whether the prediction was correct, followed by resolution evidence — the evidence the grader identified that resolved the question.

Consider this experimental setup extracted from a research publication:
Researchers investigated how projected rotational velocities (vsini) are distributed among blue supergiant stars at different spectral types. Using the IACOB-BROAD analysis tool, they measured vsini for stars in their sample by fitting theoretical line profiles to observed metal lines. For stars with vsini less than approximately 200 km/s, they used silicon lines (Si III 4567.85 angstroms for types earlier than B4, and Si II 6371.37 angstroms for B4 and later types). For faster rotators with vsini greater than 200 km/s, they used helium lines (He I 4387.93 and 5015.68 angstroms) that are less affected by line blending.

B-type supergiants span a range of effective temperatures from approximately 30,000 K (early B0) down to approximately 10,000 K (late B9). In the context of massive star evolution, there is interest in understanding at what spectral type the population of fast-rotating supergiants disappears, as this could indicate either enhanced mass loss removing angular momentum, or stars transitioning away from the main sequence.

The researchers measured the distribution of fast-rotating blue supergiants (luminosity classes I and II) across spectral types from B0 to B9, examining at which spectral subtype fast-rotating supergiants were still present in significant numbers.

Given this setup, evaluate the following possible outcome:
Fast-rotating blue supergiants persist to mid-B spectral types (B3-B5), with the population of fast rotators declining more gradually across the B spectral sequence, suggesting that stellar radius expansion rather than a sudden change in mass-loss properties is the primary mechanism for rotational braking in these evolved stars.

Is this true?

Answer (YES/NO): NO